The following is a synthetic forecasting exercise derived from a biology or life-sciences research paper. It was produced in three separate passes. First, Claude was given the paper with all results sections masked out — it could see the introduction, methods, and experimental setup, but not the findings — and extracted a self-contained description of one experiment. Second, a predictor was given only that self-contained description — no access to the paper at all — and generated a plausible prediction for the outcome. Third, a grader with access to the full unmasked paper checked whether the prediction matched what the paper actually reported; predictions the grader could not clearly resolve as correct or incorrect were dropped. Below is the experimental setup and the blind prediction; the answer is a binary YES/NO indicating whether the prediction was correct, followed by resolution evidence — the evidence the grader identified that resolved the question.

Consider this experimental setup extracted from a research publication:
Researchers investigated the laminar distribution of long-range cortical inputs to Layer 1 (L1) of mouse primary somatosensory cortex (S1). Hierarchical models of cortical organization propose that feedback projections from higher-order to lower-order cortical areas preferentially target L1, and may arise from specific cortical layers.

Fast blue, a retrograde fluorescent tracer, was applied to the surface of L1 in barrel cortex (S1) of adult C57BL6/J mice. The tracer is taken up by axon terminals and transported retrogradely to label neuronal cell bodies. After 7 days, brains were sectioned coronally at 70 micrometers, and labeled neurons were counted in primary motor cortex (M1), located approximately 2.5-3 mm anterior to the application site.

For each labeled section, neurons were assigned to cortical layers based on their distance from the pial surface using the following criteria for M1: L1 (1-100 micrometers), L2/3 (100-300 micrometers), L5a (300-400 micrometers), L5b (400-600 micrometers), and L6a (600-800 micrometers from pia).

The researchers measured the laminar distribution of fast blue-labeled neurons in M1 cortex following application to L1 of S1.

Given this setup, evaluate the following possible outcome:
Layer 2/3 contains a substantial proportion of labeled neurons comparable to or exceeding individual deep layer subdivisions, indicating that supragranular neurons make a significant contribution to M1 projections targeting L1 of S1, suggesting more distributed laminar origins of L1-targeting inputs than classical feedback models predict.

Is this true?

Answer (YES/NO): YES